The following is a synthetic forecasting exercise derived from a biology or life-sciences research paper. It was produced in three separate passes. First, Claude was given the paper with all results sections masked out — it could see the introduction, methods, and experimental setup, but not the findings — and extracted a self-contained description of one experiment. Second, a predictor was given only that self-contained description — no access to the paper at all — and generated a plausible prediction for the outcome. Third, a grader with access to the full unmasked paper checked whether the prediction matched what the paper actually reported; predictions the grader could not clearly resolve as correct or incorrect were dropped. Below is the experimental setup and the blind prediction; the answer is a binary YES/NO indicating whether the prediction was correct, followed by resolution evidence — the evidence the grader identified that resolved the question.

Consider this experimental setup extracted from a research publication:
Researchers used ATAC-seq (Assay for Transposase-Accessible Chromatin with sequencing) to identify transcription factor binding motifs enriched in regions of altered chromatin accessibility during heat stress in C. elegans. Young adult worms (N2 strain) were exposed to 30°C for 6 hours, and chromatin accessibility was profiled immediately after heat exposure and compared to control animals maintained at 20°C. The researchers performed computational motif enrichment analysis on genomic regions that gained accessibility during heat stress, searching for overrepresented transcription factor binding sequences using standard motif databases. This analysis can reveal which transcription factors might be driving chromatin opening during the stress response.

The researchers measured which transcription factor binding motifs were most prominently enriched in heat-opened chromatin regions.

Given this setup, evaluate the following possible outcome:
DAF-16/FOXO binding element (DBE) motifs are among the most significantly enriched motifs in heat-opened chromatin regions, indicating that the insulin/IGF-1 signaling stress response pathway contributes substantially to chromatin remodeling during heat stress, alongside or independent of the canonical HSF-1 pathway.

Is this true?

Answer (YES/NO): NO